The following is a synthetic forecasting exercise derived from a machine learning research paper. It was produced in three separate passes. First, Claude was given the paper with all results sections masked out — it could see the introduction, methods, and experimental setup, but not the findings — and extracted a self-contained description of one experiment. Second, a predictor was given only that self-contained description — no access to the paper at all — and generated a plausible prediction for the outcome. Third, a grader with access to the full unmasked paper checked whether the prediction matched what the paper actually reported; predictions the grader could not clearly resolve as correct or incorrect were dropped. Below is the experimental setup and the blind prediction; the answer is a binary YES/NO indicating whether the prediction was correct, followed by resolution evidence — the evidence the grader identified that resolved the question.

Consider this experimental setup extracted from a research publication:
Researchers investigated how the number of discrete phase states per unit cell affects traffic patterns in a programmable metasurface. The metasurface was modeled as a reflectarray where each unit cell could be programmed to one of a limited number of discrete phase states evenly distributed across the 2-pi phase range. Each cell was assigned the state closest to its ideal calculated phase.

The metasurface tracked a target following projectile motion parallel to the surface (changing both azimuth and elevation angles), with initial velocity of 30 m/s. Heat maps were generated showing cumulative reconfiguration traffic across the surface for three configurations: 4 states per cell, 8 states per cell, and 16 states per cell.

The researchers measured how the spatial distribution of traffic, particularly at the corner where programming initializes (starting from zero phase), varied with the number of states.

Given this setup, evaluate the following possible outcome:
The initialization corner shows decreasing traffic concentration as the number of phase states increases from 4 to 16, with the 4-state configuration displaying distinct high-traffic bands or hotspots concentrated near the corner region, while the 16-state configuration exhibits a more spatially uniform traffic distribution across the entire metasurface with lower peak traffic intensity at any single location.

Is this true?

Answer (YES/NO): NO